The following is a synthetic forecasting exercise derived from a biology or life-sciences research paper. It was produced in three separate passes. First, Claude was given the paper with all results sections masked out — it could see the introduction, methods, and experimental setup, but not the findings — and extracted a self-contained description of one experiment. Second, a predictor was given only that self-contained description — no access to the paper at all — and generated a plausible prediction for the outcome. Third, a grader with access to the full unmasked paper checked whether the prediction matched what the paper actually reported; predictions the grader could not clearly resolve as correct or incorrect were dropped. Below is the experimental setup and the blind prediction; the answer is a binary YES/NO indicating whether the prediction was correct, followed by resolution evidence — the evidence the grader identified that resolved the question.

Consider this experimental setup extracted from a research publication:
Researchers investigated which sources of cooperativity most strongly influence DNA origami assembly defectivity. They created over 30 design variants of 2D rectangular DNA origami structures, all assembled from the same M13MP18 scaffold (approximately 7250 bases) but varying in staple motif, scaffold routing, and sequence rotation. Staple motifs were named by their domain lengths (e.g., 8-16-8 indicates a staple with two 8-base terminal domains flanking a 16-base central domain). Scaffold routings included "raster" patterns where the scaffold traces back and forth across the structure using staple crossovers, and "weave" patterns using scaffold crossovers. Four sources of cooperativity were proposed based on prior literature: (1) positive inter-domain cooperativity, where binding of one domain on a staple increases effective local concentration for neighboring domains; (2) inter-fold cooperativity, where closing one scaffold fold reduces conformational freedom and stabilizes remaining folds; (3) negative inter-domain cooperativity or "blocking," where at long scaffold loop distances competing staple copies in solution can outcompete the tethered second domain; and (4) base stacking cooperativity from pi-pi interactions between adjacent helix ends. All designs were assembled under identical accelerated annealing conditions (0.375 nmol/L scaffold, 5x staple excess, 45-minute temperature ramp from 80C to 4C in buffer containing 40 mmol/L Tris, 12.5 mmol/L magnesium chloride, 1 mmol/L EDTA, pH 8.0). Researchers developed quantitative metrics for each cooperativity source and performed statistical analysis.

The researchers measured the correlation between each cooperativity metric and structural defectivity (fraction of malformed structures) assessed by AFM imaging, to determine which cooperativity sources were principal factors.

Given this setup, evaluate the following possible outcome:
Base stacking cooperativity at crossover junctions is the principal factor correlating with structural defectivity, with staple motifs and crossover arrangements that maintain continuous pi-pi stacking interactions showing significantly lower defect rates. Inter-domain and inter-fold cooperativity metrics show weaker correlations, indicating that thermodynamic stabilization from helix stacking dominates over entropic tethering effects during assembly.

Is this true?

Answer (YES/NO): NO